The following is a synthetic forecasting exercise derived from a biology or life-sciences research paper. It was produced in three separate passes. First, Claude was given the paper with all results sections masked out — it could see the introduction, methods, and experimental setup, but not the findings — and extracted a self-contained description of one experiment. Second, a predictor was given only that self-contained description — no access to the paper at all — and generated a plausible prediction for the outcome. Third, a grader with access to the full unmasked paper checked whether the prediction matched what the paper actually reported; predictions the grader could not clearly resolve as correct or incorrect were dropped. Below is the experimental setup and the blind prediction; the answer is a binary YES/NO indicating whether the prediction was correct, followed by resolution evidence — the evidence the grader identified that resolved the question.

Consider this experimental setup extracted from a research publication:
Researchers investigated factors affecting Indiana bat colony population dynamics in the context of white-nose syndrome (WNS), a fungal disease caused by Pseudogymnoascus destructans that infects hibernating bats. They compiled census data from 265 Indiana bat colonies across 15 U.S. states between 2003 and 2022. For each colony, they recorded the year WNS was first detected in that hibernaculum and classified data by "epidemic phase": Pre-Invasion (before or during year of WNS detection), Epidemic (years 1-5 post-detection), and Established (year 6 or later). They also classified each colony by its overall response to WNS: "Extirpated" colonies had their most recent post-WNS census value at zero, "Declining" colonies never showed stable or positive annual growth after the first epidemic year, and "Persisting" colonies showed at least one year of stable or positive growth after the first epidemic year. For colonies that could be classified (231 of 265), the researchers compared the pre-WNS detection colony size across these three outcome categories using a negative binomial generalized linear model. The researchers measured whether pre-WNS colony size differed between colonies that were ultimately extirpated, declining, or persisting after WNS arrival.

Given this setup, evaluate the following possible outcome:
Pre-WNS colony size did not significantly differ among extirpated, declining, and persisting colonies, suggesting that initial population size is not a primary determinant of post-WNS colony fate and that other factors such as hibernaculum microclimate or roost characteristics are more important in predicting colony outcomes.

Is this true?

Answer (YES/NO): NO